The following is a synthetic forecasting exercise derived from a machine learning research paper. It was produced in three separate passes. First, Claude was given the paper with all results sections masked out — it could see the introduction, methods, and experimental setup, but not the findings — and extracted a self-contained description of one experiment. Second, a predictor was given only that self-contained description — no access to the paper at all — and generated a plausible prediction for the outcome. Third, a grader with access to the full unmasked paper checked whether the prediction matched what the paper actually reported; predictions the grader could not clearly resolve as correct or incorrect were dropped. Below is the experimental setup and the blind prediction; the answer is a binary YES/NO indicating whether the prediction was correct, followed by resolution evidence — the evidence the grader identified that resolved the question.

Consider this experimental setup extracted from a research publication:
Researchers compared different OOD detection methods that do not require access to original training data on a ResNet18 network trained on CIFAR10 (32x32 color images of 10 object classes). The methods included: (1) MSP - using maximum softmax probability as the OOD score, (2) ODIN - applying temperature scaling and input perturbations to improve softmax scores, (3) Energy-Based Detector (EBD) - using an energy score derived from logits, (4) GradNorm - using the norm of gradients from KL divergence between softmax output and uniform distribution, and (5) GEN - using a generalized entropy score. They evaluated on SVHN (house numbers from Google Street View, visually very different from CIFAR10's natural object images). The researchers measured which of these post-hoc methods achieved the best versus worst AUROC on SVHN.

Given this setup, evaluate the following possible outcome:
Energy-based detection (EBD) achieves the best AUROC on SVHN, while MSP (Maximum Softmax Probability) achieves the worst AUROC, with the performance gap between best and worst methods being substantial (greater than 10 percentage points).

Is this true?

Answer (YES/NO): NO